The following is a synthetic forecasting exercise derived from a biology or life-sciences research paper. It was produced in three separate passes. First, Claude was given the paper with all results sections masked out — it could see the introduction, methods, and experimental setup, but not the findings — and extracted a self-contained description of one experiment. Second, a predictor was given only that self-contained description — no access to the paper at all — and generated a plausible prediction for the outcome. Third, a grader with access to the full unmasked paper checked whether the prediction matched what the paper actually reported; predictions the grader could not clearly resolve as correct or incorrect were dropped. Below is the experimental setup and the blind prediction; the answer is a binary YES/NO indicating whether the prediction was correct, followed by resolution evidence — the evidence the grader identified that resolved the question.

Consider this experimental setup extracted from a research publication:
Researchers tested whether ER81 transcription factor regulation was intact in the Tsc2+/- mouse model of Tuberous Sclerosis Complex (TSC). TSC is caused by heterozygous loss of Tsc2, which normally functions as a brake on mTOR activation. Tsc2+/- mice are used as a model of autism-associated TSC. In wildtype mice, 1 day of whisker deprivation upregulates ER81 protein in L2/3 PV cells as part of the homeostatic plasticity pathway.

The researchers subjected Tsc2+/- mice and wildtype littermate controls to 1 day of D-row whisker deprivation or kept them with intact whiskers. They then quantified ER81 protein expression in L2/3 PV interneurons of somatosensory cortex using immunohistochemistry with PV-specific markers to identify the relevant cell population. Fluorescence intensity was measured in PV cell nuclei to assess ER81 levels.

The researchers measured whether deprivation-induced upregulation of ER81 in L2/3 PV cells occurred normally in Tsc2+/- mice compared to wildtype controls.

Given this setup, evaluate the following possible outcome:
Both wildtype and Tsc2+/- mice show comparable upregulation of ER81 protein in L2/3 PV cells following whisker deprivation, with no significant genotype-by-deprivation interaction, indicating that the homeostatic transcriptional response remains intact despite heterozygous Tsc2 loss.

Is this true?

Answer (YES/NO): NO